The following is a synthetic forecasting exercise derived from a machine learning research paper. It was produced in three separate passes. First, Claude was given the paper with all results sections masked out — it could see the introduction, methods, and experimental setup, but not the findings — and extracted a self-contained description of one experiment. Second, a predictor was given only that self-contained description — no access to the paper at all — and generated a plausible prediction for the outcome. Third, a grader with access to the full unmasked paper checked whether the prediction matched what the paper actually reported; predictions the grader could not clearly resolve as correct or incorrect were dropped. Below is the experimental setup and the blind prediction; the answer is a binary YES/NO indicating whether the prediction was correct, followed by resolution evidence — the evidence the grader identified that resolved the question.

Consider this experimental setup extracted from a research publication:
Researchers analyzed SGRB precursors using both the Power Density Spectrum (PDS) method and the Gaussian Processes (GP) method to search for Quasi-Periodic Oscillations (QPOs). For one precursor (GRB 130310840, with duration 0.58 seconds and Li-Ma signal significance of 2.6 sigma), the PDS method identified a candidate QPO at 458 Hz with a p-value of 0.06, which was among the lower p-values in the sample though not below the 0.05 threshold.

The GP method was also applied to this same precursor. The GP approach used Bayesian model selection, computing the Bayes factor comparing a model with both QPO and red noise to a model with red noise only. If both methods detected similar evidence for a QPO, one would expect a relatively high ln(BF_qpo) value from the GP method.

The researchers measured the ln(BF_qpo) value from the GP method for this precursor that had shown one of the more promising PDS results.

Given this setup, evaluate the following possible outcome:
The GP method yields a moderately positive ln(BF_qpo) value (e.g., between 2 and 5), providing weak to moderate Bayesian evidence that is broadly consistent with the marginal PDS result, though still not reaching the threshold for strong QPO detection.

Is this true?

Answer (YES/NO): NO